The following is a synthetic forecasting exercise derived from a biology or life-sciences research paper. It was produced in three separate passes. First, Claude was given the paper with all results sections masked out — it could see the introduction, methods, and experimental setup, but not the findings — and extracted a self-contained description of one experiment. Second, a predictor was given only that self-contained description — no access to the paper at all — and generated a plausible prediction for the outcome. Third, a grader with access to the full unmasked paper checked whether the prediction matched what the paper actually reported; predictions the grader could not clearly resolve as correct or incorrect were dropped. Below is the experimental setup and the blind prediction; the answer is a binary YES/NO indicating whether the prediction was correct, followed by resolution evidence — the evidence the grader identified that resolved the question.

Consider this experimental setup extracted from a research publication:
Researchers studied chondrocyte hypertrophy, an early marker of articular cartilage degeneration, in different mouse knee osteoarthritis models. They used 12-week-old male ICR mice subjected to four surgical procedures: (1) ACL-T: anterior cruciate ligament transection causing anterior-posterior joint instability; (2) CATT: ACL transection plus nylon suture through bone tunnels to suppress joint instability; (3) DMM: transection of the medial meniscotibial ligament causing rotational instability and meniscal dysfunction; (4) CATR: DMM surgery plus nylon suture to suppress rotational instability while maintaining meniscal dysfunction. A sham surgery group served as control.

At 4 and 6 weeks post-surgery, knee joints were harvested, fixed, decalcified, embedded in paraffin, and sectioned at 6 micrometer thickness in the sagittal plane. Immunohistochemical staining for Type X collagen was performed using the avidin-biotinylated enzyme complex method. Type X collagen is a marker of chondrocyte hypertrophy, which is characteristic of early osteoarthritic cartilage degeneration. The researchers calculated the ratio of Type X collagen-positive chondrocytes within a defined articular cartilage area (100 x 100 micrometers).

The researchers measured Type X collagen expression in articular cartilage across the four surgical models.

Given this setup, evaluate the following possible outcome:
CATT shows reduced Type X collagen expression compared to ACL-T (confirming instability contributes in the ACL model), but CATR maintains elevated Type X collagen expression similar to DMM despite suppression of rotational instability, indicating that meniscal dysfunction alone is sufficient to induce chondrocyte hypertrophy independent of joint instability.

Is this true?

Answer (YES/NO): NO